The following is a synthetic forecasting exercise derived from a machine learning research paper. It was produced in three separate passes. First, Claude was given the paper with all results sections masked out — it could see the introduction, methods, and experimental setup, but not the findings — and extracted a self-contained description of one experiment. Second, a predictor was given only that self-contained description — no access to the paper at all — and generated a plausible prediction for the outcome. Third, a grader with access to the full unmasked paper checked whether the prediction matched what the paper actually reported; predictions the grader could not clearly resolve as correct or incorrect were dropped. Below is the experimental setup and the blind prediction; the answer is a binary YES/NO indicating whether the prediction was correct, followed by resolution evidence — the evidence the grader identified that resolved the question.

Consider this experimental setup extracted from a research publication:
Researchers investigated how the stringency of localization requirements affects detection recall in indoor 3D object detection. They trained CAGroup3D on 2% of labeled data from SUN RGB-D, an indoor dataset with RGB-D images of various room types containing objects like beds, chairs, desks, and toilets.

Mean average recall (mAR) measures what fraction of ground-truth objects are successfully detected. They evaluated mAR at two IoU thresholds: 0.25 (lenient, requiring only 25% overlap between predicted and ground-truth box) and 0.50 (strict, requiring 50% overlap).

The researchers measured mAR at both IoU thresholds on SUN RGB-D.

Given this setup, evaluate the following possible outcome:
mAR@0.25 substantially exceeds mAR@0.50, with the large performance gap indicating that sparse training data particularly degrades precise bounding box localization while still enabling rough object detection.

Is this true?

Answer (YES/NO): YES